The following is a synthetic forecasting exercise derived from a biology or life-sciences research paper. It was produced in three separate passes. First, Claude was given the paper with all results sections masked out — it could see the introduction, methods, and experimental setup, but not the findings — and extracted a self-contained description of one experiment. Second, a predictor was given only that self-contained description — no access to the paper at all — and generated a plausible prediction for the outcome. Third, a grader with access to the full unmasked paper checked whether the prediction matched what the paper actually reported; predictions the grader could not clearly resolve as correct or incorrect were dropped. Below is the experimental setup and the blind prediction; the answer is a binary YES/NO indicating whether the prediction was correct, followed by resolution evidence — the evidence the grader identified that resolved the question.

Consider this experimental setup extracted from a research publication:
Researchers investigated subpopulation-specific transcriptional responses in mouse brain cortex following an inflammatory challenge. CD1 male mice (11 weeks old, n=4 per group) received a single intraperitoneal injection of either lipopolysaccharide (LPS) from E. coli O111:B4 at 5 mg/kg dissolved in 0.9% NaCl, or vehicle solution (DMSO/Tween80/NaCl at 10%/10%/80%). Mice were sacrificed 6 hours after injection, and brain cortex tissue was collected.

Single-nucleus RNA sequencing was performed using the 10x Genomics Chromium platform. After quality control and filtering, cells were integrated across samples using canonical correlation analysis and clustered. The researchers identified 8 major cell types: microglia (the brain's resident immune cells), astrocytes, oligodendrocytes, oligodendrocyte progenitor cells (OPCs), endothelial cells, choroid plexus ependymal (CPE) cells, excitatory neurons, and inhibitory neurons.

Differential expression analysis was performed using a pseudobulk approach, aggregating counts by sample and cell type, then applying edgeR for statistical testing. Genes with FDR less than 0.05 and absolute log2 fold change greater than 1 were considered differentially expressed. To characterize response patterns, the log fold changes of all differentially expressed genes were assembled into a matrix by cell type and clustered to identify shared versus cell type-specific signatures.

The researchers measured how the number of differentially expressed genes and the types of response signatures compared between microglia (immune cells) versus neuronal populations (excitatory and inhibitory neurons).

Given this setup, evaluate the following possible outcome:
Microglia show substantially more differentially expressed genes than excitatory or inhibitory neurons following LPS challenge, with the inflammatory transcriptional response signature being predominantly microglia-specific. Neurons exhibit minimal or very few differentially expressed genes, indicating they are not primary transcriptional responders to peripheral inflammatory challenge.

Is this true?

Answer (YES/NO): NO